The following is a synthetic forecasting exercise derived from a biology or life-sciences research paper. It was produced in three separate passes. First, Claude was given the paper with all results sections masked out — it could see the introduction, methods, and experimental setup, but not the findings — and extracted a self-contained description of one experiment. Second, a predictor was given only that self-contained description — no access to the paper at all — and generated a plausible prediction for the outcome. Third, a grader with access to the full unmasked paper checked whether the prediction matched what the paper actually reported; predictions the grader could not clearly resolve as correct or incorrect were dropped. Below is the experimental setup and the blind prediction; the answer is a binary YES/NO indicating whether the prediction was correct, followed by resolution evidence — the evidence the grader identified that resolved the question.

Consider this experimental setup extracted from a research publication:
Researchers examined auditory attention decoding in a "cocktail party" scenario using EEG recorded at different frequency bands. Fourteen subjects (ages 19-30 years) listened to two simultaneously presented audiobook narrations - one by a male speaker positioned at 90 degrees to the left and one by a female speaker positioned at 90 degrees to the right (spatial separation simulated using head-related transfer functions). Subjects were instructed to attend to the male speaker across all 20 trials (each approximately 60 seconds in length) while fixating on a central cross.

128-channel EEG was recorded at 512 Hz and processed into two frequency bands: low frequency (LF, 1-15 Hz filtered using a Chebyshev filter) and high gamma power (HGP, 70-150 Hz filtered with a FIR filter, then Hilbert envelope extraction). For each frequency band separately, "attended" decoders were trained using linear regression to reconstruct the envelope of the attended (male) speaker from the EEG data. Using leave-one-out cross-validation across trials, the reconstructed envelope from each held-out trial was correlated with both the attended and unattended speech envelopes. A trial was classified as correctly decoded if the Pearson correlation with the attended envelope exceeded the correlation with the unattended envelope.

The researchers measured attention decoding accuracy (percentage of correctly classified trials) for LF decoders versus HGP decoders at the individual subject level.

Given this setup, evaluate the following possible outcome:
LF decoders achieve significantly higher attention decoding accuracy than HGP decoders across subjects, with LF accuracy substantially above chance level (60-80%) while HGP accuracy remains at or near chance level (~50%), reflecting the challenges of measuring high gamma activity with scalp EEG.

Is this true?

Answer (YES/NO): NO